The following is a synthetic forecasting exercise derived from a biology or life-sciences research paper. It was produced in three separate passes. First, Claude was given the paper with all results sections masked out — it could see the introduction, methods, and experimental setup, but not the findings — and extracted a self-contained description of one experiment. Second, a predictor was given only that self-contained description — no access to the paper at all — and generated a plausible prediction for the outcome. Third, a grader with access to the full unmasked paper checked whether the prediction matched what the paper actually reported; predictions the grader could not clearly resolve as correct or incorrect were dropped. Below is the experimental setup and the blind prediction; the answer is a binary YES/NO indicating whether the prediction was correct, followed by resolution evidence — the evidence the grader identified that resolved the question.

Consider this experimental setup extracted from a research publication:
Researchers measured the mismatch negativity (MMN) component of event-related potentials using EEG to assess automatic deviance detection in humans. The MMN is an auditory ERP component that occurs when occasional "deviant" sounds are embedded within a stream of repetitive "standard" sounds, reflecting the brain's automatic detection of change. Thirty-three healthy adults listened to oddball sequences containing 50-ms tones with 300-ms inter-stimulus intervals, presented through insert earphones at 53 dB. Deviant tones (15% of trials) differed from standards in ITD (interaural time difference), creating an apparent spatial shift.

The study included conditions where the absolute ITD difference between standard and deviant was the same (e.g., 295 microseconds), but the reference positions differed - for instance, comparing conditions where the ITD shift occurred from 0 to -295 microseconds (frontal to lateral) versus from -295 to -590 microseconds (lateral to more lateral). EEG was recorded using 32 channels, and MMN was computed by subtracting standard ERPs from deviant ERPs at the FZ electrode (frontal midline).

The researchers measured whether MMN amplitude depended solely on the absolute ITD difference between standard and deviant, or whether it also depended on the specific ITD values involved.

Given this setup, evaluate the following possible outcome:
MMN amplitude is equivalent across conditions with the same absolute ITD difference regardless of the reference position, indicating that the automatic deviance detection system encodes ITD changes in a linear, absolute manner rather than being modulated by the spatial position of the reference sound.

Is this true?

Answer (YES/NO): NO